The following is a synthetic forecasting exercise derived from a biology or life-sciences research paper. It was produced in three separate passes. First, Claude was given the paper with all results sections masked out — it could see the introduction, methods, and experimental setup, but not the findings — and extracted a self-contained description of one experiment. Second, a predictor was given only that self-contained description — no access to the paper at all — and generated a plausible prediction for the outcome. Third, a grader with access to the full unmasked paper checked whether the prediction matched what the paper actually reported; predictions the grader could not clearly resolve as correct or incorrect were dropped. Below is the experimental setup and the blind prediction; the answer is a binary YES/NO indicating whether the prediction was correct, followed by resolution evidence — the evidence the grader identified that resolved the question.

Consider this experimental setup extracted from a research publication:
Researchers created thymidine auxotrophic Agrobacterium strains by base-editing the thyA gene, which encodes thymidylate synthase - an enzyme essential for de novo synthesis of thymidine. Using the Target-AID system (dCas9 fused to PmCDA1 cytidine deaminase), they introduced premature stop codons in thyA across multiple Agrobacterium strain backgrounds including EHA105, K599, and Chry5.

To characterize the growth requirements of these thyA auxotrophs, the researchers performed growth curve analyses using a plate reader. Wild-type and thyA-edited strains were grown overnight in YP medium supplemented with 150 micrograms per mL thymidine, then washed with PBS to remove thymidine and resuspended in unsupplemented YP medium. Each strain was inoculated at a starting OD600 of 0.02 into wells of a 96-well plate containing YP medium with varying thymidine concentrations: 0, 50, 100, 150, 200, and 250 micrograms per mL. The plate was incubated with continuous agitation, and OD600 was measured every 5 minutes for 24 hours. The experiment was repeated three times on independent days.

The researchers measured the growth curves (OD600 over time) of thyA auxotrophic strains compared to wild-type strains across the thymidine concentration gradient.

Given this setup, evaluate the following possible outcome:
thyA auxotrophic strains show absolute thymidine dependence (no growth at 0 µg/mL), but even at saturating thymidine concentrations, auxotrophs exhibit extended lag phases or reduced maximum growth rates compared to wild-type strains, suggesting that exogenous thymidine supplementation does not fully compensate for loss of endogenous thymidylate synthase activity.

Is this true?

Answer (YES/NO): NO